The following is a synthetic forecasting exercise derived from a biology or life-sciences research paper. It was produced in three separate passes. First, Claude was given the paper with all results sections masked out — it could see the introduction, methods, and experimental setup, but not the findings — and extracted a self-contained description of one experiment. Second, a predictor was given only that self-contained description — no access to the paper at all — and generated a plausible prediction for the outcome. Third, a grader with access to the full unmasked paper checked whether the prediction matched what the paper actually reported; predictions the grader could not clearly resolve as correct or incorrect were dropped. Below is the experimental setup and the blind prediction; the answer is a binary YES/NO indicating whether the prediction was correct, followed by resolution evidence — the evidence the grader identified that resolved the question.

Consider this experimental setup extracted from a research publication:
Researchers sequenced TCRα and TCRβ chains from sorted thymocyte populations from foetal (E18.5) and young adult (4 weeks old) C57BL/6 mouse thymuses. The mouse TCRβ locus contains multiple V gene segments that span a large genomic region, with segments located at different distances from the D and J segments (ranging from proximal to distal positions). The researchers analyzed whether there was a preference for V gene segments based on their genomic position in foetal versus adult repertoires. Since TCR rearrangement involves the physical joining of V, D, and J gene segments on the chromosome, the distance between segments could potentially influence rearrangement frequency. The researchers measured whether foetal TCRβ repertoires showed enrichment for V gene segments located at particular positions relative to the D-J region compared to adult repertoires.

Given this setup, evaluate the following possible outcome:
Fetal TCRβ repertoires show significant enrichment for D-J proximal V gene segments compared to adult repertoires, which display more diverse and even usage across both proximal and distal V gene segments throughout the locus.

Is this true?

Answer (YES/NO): NO